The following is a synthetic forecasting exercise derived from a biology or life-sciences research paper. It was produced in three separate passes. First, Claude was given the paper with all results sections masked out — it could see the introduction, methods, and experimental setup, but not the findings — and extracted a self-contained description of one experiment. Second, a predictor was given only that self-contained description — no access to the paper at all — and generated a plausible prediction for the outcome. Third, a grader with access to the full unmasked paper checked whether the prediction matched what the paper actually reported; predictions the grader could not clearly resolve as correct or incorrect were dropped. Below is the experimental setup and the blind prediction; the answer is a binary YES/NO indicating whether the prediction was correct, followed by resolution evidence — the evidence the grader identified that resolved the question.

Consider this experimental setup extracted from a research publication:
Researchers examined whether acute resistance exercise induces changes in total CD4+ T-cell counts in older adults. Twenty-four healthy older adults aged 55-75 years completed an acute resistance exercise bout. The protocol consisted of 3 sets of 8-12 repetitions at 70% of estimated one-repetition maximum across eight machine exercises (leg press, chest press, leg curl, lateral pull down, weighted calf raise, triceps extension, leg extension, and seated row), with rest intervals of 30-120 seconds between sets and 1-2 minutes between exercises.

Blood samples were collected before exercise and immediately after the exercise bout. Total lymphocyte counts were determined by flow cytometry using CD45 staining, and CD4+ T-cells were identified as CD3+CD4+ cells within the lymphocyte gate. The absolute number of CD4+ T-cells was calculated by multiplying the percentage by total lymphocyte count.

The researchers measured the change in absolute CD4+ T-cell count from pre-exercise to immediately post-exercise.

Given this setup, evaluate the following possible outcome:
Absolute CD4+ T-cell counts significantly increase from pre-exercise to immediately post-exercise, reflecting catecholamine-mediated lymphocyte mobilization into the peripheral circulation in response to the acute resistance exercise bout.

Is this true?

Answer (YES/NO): NO